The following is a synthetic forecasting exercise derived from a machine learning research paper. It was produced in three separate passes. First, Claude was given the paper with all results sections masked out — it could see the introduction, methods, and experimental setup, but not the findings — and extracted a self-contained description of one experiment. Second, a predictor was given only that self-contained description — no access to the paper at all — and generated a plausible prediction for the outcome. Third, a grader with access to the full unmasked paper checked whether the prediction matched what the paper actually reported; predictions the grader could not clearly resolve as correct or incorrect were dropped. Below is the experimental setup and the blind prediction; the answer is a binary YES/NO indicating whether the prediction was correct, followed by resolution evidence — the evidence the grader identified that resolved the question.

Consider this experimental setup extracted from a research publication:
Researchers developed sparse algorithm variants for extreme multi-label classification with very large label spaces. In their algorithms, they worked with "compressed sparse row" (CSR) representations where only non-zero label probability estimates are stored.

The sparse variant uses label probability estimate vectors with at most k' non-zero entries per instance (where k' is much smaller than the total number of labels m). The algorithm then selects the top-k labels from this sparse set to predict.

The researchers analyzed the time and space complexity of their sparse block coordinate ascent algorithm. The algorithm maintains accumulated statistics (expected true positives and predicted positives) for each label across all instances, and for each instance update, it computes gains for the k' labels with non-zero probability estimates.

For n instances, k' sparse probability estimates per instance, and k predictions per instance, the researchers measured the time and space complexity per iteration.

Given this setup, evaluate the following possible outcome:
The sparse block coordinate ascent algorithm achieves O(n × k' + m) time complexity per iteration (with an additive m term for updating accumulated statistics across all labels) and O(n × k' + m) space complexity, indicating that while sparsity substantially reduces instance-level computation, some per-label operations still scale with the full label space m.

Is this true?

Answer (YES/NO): NO